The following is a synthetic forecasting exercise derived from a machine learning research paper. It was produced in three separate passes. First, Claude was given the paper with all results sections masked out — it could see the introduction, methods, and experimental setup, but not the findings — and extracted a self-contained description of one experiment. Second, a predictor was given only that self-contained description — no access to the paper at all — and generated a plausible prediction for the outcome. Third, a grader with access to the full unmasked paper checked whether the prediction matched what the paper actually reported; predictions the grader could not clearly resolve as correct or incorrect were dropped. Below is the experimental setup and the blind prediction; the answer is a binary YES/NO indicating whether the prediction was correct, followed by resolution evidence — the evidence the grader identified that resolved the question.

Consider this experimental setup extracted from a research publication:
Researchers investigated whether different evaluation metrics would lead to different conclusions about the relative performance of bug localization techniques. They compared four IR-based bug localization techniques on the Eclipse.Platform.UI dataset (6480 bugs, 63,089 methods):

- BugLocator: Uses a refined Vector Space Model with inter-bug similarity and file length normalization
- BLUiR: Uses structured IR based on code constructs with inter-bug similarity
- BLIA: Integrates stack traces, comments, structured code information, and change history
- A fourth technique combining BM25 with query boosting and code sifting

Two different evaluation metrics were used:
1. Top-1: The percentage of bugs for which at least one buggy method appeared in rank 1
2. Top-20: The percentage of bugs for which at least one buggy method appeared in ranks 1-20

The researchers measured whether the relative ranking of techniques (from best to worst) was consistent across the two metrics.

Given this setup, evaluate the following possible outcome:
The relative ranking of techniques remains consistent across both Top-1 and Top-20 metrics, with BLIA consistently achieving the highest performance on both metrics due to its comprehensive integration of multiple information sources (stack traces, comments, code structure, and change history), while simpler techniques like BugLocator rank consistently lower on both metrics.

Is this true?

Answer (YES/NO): NO